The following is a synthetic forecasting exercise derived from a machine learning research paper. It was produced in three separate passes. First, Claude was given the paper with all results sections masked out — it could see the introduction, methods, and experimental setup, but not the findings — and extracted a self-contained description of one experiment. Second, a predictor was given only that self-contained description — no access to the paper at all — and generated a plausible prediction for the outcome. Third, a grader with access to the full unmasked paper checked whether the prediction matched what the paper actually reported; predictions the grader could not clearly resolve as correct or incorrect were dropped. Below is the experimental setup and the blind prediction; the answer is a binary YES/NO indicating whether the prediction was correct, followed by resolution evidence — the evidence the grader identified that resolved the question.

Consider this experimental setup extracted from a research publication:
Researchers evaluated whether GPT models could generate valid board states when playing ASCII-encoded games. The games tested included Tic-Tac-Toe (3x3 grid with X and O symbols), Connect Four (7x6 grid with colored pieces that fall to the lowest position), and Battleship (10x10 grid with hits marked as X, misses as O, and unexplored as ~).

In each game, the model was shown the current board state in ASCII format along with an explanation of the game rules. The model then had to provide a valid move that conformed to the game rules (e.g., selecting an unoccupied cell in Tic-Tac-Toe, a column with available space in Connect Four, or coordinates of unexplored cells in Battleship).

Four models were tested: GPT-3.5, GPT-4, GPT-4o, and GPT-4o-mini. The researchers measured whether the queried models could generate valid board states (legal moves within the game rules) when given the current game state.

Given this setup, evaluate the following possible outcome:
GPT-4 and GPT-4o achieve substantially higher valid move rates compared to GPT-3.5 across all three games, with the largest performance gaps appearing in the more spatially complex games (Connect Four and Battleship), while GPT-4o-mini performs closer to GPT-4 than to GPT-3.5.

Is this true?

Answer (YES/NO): NO